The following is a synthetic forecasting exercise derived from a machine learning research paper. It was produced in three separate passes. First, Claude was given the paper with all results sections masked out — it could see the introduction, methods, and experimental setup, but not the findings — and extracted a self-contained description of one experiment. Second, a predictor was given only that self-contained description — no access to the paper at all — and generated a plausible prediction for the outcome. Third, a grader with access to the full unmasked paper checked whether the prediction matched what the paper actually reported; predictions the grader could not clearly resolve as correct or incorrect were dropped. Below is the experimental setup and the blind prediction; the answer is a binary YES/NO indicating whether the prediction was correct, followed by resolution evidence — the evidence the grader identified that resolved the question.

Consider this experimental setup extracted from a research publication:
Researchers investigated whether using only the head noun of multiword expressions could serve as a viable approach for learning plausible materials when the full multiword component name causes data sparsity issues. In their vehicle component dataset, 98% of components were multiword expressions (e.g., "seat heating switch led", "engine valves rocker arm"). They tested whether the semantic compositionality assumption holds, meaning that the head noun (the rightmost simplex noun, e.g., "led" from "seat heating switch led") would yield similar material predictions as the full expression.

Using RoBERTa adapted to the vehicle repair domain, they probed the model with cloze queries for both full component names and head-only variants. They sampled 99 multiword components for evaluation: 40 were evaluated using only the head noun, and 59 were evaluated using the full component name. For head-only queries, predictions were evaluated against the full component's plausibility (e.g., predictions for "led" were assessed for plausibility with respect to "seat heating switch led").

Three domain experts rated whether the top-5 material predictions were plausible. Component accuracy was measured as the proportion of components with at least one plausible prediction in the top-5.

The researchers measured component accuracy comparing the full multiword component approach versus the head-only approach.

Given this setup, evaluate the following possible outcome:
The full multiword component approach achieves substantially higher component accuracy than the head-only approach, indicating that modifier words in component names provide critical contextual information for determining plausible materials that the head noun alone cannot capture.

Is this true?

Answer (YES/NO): NO